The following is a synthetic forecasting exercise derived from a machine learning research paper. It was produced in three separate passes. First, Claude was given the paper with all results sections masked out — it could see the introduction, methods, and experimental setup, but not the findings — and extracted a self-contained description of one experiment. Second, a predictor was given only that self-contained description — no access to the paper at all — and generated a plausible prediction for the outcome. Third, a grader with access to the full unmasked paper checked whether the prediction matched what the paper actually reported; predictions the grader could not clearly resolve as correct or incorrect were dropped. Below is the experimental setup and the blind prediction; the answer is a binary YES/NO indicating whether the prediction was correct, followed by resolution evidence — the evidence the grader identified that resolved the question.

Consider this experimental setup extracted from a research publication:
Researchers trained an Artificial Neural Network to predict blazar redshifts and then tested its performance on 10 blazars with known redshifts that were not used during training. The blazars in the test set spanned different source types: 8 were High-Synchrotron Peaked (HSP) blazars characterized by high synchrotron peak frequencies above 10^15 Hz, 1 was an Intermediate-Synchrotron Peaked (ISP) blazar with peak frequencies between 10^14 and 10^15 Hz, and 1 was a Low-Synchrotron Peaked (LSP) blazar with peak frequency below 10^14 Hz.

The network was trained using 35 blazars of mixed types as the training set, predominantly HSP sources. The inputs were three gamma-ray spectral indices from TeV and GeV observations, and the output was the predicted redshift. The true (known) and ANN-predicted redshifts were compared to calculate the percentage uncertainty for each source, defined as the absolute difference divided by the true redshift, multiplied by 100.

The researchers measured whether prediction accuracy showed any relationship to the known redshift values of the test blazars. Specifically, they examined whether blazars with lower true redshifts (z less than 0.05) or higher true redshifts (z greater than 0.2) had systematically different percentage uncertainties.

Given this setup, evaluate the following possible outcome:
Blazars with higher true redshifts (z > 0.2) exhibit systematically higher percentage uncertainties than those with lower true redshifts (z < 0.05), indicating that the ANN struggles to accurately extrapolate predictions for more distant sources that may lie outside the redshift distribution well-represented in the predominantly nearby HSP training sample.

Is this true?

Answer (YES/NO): NO